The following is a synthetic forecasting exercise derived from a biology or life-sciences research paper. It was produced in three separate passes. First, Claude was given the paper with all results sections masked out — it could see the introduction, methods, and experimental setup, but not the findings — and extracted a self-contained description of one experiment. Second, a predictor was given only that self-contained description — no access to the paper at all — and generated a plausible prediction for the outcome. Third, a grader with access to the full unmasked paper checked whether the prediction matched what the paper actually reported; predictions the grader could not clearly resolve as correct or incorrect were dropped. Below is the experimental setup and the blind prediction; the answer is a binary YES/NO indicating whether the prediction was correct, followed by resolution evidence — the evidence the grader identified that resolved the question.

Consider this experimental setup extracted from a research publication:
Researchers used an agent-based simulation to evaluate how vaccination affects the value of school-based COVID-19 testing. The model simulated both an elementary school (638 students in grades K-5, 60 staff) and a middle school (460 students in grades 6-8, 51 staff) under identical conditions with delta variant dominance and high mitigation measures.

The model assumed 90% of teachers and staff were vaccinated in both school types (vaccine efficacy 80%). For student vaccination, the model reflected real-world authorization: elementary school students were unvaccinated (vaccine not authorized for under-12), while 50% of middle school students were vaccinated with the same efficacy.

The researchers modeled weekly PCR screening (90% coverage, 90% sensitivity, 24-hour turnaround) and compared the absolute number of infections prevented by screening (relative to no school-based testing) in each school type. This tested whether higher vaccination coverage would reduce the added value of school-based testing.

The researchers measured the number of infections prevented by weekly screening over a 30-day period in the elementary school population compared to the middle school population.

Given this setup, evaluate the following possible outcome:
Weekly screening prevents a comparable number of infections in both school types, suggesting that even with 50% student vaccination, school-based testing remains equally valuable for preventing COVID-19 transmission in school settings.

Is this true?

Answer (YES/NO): NO